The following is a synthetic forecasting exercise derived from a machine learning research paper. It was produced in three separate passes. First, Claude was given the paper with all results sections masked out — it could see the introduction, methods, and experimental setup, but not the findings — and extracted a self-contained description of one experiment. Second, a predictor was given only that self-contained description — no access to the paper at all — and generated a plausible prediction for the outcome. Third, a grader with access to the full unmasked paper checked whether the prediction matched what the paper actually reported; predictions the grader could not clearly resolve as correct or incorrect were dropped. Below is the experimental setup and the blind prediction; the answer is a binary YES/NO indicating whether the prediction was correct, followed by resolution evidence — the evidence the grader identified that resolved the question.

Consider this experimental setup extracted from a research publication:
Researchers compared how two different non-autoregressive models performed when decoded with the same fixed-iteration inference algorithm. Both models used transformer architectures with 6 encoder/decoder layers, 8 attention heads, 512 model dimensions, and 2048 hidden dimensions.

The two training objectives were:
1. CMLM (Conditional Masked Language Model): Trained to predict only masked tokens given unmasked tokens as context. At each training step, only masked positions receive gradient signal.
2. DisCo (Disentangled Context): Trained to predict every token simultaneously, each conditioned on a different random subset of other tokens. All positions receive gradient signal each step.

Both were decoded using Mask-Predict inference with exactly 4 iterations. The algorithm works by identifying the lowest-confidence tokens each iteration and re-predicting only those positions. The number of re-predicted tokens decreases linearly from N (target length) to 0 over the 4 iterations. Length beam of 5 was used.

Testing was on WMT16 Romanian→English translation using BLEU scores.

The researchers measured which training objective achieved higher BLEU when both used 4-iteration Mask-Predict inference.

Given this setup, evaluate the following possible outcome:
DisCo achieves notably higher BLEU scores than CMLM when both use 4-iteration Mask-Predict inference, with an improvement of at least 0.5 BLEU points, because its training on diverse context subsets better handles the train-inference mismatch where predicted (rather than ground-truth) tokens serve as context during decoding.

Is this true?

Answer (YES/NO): NO